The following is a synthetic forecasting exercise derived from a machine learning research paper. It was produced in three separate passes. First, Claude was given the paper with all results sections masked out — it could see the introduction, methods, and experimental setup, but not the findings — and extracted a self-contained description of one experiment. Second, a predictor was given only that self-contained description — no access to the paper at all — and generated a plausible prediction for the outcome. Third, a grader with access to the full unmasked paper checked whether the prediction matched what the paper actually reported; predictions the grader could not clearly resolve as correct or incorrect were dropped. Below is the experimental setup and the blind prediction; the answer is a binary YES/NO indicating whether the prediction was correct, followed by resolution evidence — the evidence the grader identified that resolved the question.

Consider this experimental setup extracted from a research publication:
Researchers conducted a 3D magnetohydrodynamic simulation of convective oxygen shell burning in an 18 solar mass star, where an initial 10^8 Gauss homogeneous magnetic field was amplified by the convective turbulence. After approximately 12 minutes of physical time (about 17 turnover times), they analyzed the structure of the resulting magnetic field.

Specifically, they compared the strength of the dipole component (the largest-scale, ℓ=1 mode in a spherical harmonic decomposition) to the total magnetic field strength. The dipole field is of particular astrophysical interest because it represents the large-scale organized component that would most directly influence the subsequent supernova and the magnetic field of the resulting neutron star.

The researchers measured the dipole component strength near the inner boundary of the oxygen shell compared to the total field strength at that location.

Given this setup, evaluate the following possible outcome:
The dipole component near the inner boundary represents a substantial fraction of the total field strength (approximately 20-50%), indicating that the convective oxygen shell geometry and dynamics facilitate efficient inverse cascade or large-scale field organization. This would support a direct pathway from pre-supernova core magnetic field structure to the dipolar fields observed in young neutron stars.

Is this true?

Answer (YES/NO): NO